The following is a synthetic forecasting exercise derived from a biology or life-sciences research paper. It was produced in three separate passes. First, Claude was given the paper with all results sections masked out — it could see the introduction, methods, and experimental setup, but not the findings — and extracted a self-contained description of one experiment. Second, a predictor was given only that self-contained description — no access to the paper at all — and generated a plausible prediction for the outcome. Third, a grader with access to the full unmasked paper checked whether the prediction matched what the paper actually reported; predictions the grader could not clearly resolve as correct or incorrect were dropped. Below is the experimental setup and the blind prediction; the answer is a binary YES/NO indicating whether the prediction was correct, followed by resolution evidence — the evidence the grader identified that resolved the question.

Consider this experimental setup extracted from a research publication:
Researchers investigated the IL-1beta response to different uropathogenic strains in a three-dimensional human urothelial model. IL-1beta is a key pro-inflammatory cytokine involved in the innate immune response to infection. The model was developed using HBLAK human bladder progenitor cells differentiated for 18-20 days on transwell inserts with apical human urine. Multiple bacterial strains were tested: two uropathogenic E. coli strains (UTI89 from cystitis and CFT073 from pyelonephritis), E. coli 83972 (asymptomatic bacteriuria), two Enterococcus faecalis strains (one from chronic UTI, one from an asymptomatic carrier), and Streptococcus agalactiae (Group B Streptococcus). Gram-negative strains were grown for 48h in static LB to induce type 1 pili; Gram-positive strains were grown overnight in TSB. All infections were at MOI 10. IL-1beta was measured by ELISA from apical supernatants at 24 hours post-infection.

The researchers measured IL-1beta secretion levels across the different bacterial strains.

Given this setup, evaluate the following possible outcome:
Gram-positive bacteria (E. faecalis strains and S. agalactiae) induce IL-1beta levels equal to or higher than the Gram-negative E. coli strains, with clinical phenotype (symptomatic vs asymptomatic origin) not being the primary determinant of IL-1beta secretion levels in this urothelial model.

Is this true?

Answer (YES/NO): NO